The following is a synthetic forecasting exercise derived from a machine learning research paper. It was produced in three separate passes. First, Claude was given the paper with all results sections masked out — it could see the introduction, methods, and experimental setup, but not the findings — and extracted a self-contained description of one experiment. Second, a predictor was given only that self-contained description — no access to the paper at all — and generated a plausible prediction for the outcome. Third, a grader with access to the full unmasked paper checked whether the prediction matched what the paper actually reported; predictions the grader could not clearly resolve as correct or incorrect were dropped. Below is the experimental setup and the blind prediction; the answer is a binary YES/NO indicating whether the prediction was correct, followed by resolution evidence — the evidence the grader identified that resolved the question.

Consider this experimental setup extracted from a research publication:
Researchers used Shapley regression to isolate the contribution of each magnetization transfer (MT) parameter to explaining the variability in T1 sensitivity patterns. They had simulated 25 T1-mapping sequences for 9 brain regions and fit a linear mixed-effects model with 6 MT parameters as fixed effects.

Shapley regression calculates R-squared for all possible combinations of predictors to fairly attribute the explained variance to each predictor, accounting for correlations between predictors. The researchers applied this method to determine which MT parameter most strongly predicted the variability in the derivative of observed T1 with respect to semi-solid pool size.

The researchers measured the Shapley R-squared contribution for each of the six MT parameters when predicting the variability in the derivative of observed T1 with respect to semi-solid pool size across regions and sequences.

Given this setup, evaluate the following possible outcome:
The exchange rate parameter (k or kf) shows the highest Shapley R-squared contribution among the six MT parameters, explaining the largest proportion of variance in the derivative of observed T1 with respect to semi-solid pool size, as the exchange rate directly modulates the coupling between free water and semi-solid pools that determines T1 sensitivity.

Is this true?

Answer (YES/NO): NO